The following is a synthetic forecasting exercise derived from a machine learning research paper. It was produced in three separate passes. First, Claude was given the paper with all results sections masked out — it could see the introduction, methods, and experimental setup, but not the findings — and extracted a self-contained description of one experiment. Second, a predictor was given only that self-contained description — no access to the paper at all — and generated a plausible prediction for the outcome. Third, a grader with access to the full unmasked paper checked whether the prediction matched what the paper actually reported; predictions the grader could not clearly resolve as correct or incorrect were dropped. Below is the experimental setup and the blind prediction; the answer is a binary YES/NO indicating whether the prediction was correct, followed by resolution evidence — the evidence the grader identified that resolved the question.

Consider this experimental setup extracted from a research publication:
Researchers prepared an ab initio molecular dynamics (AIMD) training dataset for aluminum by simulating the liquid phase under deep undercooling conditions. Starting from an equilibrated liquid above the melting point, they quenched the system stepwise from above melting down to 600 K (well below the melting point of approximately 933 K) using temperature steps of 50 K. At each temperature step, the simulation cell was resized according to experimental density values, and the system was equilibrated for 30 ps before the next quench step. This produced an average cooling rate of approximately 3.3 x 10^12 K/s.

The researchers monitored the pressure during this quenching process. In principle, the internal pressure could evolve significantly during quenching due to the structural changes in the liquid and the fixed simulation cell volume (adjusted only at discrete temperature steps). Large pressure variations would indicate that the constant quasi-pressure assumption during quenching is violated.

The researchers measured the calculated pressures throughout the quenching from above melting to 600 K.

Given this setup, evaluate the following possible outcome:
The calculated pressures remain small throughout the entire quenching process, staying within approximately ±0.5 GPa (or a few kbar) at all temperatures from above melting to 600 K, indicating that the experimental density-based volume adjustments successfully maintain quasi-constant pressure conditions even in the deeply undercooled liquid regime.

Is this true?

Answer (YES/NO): NO